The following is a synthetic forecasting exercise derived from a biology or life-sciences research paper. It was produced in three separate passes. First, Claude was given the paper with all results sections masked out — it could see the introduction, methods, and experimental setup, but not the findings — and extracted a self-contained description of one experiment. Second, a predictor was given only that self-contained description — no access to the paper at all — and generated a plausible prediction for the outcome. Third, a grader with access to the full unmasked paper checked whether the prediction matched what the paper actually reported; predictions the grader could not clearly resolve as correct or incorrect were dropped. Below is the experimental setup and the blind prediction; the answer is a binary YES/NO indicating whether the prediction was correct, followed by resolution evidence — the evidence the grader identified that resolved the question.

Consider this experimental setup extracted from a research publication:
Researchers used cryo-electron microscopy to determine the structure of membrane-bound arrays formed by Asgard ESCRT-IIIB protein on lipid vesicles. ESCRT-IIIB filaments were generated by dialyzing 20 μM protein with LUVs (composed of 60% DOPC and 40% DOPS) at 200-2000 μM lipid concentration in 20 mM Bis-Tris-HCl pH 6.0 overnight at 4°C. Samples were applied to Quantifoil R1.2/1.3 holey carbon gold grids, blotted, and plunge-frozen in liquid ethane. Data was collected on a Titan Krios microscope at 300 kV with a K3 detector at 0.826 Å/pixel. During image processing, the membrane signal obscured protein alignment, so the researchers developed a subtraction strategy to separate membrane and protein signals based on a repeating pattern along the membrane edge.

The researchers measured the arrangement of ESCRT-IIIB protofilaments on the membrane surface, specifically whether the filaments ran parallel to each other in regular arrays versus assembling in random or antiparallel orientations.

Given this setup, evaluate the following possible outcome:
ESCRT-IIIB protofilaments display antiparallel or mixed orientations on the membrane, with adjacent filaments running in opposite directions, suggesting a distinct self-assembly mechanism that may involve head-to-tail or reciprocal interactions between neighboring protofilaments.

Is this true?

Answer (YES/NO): NO